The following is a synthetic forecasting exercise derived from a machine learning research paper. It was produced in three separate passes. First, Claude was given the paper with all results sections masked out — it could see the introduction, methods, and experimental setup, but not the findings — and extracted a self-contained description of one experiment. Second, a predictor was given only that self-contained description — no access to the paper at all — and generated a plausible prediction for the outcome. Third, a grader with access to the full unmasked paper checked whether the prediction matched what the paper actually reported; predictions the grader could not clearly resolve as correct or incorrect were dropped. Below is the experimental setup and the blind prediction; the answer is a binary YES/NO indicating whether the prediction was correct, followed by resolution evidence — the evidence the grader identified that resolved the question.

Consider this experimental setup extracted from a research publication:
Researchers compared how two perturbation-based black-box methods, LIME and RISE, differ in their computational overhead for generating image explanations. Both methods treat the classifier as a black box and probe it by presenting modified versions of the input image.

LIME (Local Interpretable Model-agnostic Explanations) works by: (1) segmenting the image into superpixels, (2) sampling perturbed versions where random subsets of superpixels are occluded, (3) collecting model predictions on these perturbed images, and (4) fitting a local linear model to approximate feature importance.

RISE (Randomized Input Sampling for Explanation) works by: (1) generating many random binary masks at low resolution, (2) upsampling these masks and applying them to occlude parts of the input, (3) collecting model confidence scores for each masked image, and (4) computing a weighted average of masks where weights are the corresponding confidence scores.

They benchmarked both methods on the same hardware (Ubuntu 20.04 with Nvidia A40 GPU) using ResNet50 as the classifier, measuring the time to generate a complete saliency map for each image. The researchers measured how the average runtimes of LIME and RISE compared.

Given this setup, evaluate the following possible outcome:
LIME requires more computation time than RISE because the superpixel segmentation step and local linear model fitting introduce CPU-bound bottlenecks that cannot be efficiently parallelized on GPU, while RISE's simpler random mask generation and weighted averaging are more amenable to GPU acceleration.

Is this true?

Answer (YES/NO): NO